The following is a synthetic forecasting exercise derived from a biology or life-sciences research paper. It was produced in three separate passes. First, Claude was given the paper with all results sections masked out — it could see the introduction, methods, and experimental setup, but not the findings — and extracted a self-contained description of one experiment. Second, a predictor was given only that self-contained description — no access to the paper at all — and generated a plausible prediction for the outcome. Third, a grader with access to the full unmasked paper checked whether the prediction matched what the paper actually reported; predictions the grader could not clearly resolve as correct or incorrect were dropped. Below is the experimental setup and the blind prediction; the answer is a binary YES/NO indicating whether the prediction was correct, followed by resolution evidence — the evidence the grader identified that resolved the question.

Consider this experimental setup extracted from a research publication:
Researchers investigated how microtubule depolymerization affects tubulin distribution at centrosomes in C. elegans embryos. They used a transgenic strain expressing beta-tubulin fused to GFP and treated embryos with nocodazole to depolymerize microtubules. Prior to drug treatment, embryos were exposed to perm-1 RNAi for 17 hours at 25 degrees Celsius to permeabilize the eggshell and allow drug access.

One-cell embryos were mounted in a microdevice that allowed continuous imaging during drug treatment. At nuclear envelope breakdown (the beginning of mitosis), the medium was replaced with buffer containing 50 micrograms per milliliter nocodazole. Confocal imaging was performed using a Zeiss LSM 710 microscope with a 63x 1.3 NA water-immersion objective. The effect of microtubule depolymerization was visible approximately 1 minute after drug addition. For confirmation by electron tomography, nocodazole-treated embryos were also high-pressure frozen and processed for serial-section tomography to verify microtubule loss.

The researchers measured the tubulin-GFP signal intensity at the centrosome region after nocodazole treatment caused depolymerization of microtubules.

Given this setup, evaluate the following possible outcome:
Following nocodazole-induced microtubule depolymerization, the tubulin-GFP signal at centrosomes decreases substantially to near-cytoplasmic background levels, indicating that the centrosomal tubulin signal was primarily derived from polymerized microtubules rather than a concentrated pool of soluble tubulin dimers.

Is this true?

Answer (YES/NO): NO